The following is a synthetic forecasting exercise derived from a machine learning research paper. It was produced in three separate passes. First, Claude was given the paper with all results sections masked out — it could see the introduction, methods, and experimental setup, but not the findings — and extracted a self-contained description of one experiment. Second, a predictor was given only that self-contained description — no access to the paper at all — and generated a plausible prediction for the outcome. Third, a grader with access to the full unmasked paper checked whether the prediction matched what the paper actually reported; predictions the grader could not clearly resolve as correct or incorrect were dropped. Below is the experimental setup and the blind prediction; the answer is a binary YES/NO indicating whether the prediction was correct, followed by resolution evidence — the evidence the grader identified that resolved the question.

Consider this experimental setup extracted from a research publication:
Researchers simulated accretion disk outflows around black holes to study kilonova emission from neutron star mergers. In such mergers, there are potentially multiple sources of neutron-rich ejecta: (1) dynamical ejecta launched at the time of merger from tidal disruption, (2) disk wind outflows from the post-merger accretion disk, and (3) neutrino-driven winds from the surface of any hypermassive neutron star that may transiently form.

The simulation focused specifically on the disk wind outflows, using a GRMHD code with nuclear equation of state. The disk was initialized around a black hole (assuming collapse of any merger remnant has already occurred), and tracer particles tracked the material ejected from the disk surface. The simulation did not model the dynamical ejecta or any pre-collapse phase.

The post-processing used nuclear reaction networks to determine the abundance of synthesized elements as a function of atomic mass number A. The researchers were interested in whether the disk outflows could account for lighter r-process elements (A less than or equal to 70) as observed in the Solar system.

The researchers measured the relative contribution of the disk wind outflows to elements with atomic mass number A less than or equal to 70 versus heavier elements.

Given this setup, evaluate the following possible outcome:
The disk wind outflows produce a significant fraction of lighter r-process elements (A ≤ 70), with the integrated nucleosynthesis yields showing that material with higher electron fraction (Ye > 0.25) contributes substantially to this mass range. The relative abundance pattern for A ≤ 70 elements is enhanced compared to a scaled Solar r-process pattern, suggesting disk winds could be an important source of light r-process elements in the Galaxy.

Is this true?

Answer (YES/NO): NO